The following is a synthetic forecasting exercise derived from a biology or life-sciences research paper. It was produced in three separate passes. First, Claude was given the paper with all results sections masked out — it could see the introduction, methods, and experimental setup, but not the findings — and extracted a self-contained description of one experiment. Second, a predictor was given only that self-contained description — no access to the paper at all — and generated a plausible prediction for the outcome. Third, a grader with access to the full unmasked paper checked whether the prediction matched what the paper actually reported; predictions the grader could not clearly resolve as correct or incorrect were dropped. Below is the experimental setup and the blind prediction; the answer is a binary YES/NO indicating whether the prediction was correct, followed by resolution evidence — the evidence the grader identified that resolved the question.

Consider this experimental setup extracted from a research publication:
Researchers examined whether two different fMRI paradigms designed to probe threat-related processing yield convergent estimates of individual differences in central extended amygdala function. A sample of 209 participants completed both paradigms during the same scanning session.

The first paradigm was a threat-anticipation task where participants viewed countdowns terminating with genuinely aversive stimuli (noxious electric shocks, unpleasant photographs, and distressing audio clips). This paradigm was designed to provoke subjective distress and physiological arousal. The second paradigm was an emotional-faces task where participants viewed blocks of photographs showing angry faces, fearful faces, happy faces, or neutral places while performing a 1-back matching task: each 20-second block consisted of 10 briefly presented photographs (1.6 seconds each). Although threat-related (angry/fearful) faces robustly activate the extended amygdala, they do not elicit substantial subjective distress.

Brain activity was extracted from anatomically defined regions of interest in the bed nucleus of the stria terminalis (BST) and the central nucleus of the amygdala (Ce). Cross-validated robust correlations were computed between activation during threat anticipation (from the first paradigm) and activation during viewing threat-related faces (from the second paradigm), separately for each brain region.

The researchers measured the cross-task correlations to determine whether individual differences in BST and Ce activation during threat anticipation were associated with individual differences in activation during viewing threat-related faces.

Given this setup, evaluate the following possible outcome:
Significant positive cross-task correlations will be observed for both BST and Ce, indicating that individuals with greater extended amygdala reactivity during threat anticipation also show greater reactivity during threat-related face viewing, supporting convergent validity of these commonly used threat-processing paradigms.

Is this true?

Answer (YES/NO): NO